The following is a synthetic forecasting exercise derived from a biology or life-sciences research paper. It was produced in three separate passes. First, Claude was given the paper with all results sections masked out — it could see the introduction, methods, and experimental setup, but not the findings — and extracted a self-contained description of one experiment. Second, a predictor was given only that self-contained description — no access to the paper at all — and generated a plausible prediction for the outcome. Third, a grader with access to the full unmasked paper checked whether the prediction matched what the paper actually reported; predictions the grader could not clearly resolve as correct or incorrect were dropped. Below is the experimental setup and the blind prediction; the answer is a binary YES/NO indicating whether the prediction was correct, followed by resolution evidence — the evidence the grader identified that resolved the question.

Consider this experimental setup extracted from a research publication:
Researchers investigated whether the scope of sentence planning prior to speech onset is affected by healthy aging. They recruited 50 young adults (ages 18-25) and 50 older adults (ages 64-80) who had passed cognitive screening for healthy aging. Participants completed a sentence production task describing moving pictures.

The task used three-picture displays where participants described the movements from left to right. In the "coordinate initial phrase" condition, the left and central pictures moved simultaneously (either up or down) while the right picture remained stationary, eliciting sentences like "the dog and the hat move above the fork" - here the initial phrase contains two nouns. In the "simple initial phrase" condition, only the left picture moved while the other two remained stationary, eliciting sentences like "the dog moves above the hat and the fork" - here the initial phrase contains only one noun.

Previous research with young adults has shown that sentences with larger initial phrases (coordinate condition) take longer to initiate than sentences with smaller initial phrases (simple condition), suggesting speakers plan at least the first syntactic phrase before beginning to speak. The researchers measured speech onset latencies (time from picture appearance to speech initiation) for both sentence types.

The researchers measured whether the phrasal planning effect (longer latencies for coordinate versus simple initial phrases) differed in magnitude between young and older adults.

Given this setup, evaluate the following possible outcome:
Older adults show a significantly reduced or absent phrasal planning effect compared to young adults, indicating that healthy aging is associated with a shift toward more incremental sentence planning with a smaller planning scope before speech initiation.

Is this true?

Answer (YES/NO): NO